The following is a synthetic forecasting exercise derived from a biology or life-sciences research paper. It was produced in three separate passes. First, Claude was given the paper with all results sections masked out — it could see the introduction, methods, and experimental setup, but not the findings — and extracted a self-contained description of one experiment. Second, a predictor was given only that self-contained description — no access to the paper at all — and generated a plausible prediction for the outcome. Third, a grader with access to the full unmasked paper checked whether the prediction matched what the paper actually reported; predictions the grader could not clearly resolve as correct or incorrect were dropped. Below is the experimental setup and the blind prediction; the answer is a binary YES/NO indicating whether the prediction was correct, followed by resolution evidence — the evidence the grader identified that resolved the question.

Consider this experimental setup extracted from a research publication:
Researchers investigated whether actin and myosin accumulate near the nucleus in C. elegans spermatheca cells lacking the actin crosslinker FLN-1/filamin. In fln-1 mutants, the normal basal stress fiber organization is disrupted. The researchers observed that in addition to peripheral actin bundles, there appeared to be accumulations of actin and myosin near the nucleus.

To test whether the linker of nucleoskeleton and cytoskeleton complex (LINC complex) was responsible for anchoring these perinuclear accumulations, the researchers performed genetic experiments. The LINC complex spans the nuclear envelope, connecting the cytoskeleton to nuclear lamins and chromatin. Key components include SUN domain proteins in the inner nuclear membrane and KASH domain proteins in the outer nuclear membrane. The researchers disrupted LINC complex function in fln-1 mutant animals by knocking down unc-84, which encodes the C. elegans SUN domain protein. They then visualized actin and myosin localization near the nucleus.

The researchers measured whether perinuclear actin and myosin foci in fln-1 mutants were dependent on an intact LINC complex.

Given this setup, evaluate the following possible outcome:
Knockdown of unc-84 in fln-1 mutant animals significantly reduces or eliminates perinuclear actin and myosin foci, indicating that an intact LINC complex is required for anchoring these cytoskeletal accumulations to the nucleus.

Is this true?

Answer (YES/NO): NO